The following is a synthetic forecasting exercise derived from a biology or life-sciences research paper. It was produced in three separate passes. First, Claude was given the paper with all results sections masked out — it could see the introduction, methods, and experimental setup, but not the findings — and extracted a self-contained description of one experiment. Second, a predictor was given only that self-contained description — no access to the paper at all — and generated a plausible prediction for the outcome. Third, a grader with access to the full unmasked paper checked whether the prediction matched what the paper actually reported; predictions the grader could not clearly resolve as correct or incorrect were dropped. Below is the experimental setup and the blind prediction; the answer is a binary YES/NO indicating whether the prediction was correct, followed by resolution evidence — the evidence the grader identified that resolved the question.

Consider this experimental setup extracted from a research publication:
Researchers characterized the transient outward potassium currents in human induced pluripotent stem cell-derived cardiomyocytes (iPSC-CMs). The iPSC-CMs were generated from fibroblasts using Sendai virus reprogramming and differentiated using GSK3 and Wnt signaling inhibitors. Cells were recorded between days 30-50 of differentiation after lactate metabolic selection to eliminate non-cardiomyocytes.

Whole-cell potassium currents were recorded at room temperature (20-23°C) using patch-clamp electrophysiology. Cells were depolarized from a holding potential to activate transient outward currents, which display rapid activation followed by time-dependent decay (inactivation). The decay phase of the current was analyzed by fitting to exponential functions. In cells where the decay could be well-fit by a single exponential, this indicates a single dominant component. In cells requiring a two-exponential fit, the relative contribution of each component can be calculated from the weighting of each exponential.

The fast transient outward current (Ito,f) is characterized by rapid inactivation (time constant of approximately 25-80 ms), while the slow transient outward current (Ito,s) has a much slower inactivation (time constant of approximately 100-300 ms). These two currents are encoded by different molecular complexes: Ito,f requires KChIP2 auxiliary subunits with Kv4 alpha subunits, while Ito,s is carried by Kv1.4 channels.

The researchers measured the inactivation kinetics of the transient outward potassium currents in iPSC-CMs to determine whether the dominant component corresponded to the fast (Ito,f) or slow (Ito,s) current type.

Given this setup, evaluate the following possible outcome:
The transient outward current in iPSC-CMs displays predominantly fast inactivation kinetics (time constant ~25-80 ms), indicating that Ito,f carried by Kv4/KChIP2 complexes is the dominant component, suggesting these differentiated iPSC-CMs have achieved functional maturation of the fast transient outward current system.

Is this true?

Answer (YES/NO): NO